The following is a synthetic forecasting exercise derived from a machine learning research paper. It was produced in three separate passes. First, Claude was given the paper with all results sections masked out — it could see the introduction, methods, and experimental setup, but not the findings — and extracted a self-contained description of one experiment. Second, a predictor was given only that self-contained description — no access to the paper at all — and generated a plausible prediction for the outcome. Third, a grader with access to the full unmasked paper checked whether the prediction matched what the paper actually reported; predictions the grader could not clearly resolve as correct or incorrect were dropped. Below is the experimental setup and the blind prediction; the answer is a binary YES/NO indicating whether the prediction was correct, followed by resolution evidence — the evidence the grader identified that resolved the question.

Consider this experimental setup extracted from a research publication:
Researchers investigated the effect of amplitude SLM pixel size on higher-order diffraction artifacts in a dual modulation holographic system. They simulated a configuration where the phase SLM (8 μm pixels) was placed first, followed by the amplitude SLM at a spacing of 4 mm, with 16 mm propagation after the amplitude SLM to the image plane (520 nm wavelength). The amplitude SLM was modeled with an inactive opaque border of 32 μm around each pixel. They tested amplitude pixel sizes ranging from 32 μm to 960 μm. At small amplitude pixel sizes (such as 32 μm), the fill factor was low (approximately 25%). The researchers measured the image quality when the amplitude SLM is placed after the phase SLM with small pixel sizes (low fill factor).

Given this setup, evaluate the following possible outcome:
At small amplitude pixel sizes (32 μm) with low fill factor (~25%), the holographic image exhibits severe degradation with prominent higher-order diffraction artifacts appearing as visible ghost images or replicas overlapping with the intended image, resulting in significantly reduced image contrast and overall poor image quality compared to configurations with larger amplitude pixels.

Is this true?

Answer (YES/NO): YES